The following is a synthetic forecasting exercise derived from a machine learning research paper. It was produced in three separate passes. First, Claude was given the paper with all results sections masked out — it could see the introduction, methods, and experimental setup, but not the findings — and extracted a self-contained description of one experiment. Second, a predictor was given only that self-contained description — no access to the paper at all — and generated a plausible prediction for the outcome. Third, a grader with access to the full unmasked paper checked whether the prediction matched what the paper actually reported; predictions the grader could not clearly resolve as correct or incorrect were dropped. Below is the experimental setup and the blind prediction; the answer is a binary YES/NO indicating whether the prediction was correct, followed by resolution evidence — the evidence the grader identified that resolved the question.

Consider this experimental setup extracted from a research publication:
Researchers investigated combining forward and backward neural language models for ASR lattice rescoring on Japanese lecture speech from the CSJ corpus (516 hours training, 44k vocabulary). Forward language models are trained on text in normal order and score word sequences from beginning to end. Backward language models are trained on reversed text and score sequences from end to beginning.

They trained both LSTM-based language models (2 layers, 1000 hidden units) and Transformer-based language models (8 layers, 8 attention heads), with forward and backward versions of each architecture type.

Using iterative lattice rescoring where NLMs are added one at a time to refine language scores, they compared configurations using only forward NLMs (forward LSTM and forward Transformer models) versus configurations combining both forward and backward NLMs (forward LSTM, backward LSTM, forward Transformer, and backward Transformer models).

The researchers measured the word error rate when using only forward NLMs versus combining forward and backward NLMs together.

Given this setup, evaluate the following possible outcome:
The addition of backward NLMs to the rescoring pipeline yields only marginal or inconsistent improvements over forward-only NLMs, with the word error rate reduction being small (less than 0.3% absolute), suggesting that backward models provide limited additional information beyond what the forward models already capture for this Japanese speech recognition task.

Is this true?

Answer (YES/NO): NO